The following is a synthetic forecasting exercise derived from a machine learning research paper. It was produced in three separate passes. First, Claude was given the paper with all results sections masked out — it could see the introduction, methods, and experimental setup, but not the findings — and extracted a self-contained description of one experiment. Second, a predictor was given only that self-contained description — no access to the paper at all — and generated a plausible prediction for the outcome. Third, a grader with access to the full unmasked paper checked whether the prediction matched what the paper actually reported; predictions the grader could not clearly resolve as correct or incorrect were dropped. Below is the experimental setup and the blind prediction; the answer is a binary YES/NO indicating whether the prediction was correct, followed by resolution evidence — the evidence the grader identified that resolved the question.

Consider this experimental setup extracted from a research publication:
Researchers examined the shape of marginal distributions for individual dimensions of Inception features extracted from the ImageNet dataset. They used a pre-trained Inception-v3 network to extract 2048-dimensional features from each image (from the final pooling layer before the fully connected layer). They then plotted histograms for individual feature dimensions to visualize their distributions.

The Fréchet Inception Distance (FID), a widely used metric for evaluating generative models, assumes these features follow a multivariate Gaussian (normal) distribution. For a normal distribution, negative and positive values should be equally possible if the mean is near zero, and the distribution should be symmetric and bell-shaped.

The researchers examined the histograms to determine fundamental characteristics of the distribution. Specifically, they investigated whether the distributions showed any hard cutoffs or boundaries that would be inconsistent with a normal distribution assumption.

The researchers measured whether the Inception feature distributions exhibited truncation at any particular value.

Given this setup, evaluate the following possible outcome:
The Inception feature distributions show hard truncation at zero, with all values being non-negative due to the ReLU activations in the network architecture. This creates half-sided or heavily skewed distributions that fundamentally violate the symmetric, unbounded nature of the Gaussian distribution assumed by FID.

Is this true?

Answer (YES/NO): YES